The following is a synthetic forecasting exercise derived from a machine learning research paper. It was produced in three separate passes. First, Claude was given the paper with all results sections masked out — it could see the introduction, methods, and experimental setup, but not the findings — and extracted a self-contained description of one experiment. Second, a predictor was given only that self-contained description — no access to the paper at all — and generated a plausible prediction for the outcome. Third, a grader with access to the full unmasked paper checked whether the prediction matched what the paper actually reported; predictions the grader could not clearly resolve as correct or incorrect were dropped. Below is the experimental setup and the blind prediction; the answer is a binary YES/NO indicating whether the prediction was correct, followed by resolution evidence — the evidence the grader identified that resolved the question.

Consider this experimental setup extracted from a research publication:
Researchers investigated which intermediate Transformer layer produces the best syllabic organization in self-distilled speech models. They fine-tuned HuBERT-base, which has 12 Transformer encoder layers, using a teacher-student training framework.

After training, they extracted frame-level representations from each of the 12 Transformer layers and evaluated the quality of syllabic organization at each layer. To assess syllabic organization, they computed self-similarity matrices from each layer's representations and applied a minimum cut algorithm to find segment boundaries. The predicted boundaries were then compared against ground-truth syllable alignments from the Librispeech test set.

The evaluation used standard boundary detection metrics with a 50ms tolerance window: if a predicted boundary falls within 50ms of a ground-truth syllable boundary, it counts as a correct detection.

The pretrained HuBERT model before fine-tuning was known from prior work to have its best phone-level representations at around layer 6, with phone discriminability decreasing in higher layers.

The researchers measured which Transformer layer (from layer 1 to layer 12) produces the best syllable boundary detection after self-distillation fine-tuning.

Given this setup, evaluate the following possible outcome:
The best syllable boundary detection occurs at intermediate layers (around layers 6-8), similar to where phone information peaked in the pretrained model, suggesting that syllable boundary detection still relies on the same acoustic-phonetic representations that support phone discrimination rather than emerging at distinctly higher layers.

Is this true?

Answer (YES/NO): YES